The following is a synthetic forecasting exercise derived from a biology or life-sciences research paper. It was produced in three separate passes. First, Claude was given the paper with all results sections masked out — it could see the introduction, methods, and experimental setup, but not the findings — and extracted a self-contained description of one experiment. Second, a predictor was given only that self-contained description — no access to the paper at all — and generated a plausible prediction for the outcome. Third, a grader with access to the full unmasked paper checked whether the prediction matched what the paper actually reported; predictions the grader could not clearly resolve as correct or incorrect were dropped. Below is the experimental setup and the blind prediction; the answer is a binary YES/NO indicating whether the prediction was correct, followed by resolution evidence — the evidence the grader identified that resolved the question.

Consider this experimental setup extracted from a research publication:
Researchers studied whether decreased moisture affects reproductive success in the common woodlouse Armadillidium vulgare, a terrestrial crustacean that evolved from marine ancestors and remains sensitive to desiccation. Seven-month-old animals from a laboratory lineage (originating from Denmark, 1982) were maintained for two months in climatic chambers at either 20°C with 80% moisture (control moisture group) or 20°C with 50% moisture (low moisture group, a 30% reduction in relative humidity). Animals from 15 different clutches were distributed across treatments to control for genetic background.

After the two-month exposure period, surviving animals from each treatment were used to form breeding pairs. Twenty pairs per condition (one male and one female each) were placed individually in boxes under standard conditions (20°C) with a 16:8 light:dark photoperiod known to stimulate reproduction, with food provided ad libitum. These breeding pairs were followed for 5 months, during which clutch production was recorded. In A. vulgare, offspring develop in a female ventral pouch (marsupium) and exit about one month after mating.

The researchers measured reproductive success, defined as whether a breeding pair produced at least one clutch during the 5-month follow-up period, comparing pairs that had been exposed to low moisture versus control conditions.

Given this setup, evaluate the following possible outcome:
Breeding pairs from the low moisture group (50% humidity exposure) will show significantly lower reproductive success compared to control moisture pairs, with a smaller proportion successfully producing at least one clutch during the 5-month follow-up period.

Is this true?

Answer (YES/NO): YES